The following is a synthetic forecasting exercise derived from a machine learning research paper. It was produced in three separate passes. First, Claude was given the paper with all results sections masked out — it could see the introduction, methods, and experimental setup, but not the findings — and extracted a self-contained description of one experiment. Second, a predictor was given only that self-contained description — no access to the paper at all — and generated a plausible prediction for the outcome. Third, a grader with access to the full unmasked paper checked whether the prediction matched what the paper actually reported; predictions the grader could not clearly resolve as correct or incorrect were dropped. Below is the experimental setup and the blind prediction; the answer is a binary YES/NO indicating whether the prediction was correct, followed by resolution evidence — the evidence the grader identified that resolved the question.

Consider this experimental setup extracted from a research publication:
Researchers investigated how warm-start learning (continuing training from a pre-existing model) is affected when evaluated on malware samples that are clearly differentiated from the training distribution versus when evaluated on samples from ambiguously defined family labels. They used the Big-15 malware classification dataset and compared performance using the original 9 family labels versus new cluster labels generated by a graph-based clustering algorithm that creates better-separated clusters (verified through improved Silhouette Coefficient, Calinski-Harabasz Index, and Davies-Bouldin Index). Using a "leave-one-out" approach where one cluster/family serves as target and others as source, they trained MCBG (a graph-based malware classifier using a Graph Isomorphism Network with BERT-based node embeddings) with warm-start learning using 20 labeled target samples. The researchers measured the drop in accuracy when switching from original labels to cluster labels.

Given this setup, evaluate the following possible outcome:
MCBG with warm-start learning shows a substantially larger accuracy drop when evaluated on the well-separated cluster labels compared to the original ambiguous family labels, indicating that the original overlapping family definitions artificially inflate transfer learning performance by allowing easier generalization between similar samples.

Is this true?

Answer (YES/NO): YES